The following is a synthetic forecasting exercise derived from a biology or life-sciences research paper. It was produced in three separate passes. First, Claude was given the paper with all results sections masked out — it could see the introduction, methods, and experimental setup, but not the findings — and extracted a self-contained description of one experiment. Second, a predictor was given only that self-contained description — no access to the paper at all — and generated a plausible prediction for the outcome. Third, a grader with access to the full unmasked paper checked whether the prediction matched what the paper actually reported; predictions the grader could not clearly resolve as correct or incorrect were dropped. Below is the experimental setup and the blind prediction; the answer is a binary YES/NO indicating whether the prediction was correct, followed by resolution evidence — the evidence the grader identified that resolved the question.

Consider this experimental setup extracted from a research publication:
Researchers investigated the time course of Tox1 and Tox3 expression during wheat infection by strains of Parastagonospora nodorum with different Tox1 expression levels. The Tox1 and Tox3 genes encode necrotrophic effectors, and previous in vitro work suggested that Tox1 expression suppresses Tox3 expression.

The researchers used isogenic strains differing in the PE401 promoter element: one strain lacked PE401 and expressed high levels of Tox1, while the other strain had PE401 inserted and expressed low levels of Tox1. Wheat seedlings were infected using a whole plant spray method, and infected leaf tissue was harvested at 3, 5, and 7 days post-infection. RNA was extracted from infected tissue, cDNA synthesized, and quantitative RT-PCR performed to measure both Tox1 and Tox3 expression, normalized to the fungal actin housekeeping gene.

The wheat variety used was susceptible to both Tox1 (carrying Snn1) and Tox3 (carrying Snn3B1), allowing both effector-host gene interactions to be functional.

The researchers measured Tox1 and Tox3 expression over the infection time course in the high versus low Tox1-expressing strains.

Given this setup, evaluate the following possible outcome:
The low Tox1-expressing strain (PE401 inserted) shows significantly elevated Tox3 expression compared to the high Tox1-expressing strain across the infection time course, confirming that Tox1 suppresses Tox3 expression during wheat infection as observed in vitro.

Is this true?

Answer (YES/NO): NO